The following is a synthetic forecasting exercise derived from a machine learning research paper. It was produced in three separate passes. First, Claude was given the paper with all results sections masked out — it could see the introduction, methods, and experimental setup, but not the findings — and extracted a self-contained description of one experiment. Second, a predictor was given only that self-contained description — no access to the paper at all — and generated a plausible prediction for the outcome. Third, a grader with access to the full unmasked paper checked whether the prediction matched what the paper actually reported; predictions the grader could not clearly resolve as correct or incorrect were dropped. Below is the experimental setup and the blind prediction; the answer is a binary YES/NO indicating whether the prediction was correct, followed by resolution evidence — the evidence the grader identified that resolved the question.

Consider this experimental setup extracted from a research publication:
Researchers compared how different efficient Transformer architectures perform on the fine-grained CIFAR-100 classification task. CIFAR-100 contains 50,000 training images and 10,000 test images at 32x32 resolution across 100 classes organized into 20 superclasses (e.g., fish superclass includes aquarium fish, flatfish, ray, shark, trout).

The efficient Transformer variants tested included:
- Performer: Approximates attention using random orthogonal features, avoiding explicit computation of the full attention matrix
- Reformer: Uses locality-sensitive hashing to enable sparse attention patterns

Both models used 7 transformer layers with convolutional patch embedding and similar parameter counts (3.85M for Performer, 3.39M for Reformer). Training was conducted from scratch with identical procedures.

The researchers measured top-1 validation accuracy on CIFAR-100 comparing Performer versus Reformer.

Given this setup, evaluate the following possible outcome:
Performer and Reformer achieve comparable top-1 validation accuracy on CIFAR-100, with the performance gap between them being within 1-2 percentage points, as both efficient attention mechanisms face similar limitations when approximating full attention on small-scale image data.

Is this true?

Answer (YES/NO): YES